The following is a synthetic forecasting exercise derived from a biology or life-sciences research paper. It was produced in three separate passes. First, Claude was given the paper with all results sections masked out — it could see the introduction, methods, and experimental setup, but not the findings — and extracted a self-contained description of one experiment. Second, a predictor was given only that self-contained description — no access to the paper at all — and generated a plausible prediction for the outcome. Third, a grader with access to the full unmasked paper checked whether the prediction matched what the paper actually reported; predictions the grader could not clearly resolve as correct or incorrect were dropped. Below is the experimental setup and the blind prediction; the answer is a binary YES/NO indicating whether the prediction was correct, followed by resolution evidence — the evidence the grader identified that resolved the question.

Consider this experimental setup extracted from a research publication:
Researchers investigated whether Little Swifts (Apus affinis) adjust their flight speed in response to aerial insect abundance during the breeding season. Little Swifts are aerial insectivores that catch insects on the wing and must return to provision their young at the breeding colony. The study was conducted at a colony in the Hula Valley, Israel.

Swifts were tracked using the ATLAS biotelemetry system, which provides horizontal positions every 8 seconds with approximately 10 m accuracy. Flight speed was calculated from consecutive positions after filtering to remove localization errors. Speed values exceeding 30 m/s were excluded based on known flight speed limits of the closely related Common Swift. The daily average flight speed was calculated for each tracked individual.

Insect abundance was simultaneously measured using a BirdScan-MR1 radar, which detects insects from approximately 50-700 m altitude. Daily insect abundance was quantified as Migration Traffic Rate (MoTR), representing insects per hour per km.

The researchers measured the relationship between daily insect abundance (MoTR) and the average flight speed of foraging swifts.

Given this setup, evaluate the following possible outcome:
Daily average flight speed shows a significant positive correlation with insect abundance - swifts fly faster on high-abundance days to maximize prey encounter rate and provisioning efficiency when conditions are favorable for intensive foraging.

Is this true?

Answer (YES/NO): NO